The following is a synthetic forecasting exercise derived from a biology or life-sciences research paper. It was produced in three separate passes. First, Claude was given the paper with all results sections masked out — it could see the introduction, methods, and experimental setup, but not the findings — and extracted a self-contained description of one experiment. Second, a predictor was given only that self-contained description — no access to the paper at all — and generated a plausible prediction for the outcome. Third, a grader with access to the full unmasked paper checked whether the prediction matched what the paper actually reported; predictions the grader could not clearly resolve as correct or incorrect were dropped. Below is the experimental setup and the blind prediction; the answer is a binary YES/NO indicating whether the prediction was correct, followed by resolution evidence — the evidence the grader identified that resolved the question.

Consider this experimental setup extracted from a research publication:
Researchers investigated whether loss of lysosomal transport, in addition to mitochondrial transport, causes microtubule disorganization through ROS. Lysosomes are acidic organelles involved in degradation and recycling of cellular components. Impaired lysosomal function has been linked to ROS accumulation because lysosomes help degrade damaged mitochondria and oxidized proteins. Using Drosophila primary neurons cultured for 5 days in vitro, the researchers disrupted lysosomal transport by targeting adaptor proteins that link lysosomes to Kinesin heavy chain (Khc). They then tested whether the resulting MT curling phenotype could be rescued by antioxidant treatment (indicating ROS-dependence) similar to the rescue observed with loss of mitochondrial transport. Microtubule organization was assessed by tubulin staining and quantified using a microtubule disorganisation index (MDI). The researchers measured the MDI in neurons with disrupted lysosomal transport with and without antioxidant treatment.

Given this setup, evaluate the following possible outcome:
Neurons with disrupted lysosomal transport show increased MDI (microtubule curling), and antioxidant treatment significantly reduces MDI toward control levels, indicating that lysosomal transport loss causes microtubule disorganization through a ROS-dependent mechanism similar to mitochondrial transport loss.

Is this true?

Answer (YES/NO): YES